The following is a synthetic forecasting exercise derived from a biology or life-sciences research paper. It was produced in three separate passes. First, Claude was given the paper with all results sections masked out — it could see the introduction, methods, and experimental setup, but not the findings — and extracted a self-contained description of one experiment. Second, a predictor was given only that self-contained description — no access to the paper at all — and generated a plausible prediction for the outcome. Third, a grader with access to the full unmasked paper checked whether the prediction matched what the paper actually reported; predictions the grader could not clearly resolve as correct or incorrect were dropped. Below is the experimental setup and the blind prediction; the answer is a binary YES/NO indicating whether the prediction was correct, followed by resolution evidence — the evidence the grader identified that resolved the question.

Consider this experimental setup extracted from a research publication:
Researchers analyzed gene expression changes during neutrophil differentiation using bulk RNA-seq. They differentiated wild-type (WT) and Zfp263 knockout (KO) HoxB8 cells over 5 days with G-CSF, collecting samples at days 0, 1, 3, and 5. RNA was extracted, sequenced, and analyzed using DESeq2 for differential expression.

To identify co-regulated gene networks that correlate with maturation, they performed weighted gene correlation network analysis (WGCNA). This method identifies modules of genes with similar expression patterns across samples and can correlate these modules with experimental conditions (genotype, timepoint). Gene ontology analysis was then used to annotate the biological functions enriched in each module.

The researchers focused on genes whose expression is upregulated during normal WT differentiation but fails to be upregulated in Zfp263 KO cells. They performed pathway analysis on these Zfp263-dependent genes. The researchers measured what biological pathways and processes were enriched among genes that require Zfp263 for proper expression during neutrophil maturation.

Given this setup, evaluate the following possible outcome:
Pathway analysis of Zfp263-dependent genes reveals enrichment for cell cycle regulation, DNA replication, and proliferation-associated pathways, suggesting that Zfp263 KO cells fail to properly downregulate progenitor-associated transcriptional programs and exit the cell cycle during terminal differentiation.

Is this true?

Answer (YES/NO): NO